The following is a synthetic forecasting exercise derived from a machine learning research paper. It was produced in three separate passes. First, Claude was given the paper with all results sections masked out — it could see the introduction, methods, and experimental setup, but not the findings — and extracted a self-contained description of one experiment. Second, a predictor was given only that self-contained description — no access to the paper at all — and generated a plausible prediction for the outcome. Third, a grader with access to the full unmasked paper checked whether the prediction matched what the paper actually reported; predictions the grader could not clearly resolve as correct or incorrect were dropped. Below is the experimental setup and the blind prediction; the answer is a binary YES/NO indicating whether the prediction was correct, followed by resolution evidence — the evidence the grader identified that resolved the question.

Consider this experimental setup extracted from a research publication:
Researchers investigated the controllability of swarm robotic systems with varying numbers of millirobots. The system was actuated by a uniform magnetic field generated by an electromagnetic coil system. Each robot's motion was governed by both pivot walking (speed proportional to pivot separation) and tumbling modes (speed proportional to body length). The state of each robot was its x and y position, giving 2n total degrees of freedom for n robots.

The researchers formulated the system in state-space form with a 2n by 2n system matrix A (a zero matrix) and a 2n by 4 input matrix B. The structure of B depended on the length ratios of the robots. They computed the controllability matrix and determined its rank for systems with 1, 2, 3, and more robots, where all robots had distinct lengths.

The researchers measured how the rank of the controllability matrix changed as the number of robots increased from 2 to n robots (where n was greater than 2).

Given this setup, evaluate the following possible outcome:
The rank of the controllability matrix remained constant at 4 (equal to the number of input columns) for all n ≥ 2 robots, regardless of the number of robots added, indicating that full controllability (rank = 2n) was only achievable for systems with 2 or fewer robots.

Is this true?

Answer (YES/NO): YES